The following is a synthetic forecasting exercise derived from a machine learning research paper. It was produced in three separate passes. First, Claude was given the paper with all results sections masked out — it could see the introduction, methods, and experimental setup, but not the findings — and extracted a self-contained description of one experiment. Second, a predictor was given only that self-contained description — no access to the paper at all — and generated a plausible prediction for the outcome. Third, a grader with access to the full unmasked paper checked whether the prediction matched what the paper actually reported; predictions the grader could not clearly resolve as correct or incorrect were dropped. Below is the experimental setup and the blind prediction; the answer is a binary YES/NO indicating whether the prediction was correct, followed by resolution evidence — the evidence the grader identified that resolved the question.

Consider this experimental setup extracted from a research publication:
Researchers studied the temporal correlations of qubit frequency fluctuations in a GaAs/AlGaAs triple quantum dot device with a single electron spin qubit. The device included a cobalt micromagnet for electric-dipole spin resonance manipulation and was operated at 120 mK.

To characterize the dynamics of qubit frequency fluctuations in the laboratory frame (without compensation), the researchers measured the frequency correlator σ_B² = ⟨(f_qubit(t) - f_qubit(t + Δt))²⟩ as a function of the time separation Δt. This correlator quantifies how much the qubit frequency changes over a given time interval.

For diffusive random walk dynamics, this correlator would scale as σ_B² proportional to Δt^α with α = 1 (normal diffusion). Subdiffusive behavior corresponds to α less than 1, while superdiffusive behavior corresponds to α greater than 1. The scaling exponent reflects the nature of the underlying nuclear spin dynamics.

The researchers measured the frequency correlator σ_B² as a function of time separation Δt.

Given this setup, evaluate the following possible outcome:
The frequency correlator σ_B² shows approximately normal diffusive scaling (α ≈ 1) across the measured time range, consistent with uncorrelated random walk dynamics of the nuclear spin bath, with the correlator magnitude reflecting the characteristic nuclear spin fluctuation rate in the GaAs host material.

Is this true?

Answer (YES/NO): NO